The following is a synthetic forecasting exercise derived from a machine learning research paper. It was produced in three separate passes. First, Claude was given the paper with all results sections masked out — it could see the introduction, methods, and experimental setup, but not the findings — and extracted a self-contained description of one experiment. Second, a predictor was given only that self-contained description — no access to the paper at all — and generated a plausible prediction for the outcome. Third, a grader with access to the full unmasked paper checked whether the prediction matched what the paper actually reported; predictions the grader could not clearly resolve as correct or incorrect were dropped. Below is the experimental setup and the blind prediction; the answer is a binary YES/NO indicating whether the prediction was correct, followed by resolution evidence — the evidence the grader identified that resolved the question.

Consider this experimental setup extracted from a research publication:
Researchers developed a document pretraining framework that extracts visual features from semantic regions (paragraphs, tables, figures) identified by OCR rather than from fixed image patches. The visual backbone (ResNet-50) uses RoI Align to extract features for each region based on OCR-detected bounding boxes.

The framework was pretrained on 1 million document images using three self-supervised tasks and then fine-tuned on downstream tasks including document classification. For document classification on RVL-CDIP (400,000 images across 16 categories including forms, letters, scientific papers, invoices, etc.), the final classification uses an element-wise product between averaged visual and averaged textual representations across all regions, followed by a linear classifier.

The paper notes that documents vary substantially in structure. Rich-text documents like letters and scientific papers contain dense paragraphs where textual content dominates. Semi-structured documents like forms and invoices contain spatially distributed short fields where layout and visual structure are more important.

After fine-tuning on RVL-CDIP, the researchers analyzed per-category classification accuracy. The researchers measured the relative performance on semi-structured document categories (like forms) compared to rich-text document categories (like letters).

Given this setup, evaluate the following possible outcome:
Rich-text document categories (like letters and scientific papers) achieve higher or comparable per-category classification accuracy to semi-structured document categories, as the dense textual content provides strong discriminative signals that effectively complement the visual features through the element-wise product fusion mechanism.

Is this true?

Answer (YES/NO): YES